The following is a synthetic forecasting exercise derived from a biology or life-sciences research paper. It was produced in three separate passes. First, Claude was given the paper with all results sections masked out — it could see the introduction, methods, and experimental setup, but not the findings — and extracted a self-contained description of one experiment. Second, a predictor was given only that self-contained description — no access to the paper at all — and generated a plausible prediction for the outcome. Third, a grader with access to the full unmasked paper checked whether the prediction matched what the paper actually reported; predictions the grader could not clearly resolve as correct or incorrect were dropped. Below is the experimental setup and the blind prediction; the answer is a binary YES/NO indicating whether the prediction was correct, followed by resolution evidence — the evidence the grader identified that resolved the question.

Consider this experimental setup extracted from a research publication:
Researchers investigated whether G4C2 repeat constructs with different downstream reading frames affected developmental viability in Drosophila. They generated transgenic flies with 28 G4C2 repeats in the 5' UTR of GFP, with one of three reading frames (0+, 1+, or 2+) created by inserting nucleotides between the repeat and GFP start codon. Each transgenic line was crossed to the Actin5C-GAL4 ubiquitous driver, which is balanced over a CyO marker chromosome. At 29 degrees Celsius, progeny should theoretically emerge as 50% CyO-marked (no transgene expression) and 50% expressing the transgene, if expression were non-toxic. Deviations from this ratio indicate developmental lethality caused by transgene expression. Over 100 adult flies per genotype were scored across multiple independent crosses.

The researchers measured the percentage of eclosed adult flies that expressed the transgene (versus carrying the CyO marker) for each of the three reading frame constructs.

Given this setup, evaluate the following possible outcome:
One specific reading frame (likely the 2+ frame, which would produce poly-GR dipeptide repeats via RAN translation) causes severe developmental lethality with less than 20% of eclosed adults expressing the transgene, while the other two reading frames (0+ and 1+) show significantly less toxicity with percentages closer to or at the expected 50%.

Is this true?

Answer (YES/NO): NO